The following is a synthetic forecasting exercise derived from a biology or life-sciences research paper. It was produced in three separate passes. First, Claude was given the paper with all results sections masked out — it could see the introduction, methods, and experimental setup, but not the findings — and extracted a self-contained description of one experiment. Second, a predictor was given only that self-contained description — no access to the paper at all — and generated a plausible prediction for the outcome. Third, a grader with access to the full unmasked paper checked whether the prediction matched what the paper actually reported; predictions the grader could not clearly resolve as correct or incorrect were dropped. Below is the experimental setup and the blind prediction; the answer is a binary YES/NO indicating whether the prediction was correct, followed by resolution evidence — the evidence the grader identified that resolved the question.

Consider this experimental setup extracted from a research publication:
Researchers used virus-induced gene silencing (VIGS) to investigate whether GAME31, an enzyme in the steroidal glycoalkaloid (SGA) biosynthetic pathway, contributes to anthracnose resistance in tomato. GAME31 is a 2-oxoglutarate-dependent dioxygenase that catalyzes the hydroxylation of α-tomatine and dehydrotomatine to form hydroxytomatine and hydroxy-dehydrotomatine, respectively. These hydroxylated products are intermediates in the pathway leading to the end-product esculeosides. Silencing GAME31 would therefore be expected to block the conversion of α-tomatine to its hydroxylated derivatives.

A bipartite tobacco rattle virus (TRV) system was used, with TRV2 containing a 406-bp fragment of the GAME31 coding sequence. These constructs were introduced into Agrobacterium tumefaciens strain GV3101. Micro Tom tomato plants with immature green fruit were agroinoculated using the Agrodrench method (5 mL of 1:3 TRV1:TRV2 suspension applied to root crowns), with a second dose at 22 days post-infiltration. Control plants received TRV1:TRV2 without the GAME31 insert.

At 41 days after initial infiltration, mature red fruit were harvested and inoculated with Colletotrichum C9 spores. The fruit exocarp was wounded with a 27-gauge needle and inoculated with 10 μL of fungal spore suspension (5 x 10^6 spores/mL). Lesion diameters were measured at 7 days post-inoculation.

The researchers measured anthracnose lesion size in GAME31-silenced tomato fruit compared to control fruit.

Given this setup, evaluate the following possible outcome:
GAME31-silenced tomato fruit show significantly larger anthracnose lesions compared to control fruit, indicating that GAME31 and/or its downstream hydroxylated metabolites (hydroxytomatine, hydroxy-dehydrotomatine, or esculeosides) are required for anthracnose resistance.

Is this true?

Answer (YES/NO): NO